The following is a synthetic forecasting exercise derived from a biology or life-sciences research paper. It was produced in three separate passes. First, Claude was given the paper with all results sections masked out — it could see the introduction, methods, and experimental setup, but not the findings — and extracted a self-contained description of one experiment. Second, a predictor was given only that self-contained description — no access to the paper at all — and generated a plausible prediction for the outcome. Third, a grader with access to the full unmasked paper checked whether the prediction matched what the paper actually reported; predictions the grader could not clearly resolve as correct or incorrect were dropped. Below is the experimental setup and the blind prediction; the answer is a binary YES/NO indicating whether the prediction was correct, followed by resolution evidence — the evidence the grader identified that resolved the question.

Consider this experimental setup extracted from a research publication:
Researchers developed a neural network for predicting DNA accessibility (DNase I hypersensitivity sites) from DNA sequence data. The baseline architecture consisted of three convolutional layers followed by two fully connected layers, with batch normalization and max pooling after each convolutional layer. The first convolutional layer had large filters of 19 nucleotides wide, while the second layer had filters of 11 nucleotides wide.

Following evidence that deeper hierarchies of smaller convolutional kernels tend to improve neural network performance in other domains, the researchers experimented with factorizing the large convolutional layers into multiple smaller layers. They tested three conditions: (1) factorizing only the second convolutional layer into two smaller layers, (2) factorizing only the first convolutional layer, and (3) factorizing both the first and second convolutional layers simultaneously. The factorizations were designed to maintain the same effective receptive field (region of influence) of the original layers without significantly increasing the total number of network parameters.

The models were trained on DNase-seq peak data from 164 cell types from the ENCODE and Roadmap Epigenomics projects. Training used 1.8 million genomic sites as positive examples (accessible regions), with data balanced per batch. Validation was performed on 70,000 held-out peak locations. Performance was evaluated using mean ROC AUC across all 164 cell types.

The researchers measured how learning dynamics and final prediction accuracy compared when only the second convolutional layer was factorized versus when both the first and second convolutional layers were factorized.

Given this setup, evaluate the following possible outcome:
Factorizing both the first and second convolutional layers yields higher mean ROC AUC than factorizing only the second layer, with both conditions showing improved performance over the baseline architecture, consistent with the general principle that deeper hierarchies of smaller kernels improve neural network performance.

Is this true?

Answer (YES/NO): NO